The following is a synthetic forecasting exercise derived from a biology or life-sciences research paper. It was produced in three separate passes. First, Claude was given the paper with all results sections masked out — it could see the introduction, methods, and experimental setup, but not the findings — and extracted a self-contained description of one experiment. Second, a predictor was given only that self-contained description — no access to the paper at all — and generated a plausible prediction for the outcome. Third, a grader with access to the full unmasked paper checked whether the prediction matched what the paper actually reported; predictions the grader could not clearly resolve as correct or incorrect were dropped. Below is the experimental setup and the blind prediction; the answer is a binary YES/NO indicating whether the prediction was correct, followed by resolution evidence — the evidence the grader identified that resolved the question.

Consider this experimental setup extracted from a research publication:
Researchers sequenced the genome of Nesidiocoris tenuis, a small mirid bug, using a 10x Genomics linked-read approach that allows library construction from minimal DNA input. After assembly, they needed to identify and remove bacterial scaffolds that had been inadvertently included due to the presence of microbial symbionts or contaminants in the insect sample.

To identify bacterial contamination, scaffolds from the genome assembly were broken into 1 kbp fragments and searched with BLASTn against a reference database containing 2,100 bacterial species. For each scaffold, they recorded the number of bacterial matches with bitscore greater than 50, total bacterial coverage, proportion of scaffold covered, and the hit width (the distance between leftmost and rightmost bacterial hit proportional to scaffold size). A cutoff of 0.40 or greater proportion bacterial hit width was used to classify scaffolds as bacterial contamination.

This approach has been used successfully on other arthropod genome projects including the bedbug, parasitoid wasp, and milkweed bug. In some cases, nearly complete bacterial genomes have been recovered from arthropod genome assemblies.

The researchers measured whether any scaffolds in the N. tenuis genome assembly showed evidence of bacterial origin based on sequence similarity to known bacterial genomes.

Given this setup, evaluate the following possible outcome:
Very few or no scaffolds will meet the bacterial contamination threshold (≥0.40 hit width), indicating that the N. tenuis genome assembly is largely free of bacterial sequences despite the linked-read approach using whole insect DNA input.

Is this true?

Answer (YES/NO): NO